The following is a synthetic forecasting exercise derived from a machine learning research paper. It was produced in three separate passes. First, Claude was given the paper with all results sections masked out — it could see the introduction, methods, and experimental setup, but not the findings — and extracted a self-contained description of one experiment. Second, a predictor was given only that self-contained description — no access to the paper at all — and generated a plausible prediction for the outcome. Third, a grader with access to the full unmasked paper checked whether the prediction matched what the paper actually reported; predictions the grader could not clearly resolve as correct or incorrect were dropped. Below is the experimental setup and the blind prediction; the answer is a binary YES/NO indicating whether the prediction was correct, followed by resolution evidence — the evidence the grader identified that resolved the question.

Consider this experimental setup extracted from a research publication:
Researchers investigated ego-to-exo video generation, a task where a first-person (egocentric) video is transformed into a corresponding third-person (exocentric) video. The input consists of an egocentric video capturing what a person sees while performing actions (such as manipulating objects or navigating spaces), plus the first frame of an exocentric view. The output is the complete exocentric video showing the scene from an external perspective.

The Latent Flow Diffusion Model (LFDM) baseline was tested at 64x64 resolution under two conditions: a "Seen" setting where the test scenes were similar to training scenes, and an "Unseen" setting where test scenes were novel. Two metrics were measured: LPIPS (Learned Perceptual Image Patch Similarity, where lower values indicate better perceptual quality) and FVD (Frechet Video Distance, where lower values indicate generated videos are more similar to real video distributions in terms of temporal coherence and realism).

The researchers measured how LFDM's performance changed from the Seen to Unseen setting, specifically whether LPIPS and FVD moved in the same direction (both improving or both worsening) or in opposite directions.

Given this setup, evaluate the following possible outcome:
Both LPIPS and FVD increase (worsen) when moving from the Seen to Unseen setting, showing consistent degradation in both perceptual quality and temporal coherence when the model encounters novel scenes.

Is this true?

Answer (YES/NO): NO